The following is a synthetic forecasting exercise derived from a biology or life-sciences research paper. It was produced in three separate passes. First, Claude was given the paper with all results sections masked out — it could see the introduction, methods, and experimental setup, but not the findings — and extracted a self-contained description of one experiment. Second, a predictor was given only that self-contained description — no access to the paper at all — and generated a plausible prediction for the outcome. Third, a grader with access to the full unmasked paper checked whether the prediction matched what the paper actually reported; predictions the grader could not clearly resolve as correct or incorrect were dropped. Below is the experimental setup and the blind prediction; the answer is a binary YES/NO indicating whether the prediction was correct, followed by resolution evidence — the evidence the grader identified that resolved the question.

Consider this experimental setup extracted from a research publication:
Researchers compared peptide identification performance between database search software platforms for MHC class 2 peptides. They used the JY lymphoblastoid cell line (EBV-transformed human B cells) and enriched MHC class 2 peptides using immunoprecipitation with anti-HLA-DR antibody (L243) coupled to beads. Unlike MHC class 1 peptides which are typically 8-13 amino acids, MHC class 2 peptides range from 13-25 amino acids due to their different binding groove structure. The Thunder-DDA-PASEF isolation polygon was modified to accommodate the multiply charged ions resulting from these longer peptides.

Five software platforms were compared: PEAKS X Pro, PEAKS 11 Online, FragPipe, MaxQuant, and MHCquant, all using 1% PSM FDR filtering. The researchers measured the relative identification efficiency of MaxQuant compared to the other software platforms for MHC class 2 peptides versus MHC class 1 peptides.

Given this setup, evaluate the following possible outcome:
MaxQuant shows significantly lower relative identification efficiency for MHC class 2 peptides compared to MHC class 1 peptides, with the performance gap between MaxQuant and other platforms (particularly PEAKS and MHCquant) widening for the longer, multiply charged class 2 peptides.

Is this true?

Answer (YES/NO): NO